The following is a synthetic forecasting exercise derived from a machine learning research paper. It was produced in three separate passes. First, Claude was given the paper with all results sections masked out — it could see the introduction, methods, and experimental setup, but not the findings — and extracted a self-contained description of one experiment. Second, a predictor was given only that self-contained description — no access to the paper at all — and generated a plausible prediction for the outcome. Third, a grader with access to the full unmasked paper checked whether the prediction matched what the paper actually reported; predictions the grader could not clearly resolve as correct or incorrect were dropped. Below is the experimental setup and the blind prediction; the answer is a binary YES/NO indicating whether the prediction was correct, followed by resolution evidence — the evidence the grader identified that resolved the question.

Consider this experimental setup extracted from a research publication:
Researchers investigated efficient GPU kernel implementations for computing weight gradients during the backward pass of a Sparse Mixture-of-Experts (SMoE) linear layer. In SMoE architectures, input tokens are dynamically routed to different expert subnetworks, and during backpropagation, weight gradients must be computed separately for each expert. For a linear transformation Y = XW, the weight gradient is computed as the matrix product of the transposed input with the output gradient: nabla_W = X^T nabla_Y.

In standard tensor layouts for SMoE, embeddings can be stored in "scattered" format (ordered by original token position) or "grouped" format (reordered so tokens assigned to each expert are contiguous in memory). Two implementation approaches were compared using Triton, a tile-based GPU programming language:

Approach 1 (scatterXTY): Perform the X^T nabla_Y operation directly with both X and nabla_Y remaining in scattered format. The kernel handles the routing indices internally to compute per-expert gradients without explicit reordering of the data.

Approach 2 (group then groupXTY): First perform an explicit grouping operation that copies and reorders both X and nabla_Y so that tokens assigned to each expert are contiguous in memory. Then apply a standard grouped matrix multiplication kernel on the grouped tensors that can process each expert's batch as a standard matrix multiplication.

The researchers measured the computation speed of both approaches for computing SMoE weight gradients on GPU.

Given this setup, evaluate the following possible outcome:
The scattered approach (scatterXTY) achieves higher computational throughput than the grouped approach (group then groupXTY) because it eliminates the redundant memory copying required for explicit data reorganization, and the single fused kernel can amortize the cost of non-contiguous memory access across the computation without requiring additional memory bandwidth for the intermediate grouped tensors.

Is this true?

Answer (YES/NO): NO